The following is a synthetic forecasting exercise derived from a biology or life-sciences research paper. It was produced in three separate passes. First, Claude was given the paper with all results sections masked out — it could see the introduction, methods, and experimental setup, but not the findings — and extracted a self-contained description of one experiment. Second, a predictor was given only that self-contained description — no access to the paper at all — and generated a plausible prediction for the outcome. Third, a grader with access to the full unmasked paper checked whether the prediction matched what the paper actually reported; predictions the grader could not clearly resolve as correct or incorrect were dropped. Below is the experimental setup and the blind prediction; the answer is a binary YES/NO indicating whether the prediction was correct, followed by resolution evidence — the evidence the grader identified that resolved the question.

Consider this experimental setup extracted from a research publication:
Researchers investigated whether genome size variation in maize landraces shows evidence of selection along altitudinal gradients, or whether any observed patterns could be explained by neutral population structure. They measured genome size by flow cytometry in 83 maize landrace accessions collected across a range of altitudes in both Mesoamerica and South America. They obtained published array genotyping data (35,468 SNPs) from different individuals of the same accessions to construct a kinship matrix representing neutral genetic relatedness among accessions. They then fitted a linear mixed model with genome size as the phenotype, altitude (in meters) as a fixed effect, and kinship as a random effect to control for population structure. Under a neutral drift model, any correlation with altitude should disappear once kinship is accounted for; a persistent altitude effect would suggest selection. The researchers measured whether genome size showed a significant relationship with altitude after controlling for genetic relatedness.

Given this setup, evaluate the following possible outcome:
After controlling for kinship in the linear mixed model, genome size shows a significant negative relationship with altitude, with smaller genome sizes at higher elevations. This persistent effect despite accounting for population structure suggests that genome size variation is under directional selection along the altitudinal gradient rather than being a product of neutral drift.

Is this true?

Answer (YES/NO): YES